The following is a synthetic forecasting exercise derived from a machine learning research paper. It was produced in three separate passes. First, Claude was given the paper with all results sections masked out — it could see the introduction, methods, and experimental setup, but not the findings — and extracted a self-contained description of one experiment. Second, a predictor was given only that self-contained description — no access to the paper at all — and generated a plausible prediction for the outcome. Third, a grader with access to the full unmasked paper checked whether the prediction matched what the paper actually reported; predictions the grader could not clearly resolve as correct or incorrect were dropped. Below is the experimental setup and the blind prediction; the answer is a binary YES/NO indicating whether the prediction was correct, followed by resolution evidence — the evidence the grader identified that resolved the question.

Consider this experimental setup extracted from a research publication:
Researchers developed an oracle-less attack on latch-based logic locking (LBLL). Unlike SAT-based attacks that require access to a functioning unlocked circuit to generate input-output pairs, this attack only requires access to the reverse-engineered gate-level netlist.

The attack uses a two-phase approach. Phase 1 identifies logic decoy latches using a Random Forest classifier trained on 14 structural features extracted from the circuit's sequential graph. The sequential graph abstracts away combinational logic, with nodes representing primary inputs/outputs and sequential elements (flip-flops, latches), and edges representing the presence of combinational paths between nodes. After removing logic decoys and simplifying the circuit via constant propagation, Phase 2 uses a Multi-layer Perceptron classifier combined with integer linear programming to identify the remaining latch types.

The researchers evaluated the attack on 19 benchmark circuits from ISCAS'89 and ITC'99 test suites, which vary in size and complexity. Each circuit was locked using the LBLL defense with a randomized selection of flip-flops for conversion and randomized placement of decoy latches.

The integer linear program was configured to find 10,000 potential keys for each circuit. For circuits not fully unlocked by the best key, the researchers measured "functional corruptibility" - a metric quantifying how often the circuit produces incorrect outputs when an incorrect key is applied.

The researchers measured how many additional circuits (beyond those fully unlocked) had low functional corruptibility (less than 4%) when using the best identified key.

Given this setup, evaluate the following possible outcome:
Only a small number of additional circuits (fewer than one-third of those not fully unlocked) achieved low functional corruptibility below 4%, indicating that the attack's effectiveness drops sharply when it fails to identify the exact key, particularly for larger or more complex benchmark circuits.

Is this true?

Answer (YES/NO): YES